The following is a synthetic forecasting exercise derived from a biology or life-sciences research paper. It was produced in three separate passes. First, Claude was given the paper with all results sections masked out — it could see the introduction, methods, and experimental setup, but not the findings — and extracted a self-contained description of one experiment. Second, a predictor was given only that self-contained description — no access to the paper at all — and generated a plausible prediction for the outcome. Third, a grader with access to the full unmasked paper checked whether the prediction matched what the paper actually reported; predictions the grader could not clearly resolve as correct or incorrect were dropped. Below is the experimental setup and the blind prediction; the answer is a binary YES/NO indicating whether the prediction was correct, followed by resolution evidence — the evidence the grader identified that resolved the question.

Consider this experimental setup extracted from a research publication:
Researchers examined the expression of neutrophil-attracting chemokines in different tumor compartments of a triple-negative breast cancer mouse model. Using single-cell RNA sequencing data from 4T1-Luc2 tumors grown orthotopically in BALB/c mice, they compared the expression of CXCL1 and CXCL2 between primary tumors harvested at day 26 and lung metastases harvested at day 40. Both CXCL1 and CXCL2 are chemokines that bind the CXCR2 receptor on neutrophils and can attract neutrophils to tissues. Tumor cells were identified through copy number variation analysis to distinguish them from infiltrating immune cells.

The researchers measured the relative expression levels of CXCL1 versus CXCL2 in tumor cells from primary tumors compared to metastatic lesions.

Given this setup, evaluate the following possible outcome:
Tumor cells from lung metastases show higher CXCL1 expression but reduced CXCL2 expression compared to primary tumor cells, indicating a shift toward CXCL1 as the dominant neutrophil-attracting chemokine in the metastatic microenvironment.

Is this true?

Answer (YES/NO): NO